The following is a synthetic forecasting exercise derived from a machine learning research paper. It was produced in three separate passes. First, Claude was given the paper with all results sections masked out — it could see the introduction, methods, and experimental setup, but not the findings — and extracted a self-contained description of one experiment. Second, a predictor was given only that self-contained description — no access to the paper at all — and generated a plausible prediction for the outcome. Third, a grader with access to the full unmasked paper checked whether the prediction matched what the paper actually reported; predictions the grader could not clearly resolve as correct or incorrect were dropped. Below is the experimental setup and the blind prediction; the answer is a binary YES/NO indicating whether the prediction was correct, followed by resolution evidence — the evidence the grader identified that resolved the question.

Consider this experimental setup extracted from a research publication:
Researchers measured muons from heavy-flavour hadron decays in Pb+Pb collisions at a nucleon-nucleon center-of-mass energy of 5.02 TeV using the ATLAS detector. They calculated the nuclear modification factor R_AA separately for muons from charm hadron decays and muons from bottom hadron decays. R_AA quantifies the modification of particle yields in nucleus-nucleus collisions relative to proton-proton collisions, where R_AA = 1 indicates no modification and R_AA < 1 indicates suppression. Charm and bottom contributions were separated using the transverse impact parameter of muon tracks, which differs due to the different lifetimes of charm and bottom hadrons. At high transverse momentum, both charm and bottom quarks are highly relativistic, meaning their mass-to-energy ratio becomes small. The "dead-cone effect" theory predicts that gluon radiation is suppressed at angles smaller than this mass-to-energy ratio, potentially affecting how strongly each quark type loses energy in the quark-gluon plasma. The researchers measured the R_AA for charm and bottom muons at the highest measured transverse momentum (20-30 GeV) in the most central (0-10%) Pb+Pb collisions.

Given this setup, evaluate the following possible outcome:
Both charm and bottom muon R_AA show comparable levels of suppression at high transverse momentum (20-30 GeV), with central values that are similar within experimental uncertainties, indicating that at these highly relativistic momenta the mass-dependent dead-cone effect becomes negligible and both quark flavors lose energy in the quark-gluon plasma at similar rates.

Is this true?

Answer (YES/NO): NO